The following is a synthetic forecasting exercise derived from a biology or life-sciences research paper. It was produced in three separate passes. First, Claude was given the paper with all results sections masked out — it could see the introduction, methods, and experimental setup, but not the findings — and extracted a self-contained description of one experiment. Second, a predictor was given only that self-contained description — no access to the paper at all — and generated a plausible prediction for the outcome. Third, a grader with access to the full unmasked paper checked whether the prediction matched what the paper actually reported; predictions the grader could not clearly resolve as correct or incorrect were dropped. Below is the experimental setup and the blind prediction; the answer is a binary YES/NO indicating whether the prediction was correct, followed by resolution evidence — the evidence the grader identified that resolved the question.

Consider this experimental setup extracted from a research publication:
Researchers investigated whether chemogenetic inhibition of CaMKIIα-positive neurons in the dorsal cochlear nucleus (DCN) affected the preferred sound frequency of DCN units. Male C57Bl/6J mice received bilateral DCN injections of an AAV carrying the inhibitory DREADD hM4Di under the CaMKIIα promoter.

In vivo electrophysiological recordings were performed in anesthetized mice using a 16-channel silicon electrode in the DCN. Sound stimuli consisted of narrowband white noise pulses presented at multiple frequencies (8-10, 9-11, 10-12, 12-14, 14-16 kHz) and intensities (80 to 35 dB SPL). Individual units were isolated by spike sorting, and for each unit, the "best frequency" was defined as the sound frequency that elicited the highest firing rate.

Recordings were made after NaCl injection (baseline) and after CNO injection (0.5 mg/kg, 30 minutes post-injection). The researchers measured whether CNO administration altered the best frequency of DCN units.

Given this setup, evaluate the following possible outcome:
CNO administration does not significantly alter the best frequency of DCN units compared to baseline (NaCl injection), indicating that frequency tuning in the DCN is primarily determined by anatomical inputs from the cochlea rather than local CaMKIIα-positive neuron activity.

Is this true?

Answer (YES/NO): NO